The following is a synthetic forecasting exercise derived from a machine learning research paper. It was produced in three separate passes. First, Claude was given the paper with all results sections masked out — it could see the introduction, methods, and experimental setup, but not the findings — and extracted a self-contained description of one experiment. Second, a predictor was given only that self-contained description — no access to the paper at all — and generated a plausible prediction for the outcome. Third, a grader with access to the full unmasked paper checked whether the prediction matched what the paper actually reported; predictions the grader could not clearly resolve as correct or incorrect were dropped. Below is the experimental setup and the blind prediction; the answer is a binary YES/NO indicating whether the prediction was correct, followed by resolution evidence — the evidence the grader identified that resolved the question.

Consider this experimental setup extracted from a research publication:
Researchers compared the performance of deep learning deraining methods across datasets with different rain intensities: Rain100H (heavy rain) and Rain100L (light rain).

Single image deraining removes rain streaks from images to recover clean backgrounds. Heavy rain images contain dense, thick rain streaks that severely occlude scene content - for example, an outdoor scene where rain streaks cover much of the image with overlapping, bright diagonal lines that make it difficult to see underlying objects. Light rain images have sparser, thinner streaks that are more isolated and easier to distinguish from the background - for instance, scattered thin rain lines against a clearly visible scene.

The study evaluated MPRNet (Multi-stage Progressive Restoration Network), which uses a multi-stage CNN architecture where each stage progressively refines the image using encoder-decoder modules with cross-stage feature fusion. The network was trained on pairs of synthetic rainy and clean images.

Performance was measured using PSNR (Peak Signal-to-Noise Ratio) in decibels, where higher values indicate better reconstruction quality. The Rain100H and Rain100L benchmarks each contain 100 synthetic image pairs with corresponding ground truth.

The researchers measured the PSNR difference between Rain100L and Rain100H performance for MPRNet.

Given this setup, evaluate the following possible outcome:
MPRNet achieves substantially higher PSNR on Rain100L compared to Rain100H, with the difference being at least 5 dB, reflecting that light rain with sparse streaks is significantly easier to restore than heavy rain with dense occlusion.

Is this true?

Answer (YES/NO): YES